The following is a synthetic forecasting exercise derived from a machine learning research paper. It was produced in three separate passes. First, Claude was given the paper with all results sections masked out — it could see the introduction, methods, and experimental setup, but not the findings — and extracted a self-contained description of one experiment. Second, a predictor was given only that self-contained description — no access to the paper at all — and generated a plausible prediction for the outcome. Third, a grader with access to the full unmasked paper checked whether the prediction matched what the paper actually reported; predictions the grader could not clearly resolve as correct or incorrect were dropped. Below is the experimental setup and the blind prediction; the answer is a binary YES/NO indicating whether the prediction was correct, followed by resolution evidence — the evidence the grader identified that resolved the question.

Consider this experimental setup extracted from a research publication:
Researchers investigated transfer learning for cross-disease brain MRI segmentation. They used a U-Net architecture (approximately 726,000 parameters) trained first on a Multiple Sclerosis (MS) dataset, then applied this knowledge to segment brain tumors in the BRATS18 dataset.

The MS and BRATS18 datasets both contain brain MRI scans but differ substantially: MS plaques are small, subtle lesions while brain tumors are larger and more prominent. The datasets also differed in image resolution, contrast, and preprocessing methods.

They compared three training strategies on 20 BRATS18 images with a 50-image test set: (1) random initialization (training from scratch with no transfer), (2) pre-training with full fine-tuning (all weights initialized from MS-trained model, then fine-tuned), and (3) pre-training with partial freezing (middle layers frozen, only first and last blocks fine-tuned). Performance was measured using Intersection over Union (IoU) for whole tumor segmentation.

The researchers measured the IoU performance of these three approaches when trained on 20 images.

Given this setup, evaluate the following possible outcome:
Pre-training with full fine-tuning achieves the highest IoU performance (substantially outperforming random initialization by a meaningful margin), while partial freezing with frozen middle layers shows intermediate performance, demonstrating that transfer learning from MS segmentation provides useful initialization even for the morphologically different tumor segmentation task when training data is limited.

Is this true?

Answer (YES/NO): NO